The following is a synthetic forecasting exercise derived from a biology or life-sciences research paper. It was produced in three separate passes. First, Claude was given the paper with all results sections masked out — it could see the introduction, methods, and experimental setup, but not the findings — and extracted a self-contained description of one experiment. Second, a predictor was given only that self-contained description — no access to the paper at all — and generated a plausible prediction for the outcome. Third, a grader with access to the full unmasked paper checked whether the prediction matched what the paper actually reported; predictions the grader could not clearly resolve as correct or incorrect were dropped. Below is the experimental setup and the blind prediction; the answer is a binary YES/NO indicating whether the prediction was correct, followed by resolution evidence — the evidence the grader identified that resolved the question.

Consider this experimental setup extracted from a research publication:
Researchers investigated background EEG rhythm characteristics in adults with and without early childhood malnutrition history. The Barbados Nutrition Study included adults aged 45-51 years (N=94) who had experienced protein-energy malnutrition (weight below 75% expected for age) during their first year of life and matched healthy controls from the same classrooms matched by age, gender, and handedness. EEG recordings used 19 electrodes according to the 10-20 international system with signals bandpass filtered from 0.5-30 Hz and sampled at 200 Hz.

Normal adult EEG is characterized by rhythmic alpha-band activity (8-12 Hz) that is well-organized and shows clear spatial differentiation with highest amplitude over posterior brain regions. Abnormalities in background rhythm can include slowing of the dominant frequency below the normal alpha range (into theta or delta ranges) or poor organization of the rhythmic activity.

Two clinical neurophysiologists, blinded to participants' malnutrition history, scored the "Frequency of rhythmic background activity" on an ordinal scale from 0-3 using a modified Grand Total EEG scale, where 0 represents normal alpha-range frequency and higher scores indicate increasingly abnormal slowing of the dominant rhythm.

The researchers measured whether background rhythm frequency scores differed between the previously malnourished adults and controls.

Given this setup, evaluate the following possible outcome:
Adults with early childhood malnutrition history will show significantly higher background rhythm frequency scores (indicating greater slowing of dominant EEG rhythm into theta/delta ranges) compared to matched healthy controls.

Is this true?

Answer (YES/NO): NO